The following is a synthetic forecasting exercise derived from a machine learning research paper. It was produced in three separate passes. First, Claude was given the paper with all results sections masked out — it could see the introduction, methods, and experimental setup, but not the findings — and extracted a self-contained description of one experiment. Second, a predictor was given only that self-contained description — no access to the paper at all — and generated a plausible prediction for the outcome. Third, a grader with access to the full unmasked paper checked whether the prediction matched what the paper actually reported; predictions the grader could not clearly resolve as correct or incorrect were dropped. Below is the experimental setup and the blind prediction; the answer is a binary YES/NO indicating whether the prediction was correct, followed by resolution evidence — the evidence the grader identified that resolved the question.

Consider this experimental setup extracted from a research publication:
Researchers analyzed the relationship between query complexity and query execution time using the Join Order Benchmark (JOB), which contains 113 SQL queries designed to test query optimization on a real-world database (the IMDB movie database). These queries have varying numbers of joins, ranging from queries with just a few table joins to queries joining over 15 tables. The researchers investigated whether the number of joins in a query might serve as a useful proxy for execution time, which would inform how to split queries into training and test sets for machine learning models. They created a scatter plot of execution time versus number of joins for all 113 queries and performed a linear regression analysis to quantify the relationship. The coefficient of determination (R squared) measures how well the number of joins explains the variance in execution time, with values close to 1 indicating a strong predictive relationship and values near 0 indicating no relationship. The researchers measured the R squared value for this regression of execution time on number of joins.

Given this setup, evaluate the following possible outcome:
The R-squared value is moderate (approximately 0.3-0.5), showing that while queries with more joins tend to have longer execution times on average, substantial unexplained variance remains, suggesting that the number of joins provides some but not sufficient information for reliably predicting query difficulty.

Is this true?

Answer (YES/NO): NO